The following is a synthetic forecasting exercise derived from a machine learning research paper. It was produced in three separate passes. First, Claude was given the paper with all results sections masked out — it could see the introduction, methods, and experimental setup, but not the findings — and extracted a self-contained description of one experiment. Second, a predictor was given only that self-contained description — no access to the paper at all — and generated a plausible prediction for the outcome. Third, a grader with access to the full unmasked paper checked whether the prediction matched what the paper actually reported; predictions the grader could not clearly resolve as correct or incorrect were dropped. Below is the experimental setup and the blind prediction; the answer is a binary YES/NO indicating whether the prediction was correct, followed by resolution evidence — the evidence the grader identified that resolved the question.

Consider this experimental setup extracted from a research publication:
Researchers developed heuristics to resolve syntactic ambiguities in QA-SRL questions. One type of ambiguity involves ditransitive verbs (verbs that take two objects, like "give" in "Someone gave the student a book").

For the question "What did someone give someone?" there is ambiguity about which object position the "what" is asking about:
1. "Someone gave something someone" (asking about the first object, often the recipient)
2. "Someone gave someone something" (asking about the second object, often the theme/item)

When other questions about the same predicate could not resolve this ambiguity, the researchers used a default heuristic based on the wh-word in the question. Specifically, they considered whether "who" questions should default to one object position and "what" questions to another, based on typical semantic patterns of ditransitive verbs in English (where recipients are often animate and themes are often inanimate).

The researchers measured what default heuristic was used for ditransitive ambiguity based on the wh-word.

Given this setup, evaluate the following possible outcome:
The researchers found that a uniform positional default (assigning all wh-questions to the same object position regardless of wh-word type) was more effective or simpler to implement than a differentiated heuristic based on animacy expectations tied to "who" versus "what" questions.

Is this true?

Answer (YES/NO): NO